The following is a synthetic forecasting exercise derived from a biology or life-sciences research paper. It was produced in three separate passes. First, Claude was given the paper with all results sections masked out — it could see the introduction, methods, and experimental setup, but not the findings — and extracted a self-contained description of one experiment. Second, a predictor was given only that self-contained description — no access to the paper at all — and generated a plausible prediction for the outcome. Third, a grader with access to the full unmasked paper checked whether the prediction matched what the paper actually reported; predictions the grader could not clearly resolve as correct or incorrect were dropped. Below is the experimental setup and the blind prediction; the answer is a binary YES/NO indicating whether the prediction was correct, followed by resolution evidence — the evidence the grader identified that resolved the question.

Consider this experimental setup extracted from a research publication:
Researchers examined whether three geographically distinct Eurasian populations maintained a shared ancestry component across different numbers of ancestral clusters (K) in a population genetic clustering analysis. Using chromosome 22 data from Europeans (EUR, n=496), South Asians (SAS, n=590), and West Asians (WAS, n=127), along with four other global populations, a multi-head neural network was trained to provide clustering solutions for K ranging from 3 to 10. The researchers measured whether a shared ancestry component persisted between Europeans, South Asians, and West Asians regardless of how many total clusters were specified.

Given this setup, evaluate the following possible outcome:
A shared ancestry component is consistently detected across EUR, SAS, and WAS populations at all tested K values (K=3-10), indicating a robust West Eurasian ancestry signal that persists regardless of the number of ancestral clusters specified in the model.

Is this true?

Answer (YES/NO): YES